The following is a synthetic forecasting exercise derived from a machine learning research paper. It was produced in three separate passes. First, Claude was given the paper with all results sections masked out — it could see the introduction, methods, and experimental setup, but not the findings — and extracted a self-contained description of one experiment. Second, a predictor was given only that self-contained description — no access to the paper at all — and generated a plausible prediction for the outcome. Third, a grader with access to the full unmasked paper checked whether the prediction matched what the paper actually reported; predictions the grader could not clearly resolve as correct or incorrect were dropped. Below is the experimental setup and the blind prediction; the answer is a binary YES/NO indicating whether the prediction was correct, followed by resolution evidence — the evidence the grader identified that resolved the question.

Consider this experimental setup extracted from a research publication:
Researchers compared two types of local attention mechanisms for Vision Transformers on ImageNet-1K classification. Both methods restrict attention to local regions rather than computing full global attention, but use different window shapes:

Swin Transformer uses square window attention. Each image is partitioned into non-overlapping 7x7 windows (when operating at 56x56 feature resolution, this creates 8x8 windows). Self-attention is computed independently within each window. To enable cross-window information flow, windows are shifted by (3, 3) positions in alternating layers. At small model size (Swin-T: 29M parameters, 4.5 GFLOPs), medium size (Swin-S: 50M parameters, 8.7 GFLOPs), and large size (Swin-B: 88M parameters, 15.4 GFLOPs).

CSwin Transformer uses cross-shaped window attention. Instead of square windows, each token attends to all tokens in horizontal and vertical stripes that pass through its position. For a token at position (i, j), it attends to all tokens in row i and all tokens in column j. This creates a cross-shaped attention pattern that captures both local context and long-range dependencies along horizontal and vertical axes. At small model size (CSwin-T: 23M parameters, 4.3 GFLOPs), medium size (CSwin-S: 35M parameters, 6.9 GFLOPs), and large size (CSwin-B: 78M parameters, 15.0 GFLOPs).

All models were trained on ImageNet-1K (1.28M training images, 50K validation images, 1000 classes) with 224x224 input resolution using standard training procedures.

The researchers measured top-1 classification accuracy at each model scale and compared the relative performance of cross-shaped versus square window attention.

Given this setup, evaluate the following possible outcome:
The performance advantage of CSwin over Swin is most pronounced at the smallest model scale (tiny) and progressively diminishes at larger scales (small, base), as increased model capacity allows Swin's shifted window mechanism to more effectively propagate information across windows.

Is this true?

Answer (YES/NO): NO